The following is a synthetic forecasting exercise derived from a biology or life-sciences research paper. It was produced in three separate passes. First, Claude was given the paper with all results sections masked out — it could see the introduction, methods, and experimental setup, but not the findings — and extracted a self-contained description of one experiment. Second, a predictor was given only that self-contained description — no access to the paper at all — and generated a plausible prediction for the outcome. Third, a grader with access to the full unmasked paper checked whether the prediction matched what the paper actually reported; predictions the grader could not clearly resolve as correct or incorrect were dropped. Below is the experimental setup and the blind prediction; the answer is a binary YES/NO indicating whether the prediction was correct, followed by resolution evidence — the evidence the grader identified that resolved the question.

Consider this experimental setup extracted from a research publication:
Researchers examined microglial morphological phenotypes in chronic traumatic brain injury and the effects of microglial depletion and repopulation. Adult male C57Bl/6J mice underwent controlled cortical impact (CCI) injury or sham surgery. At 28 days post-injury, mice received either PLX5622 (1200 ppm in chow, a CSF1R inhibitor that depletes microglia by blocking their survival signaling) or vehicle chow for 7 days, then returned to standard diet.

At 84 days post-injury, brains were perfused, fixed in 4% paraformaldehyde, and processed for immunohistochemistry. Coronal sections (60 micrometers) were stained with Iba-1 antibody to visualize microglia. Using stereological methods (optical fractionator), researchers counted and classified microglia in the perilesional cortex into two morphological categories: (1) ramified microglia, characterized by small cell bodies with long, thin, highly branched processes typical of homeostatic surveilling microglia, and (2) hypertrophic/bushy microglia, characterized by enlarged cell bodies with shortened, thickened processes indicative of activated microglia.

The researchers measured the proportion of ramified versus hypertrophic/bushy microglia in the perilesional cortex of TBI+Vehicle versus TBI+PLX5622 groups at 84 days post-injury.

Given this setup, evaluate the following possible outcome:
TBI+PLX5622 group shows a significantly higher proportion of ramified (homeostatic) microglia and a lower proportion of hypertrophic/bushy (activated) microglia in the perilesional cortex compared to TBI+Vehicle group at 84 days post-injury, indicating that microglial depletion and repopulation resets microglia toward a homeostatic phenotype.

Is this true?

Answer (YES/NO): YES